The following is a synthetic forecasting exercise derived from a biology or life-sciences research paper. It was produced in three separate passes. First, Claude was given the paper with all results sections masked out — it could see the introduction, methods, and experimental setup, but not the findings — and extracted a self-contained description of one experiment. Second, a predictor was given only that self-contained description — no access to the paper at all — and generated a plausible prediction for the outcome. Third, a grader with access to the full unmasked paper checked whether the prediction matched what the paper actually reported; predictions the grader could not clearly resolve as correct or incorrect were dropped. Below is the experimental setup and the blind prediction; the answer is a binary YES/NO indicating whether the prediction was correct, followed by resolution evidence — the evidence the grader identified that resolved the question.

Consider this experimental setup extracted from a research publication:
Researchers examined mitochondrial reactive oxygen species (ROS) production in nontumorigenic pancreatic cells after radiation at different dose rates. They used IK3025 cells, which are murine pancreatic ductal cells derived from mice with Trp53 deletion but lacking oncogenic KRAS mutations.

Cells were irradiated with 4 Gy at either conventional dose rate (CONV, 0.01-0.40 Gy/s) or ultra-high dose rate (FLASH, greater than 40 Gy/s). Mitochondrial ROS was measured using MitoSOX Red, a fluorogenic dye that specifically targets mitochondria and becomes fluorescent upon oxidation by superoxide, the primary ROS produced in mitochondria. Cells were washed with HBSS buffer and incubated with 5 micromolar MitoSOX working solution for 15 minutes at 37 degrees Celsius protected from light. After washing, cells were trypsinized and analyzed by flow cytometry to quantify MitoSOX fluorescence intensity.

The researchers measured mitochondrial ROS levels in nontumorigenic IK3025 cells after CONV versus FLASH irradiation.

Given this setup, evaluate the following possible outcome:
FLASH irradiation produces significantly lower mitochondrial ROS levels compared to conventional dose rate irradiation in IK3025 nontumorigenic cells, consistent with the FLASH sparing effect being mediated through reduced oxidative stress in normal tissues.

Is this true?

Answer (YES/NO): NO